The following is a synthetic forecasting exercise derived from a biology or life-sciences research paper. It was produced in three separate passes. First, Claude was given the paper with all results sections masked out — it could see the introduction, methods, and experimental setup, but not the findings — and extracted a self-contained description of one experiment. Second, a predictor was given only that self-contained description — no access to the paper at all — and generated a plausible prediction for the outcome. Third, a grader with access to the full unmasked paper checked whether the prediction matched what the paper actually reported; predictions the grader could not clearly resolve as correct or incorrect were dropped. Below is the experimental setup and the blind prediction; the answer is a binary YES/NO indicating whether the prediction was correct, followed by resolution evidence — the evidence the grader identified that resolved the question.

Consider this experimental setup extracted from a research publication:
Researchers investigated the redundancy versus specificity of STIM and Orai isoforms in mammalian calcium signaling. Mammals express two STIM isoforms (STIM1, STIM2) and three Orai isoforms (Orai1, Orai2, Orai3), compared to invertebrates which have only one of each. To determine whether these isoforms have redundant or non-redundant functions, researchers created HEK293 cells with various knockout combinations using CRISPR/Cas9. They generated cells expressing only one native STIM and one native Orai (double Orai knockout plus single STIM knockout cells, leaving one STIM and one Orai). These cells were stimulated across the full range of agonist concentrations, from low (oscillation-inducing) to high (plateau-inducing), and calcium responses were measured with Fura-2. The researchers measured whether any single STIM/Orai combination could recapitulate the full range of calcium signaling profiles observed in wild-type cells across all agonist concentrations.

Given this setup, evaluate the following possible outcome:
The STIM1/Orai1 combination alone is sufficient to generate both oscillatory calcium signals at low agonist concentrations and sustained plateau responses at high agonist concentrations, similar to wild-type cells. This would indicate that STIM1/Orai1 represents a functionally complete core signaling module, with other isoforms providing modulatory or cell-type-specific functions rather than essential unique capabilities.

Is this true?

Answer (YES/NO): NO